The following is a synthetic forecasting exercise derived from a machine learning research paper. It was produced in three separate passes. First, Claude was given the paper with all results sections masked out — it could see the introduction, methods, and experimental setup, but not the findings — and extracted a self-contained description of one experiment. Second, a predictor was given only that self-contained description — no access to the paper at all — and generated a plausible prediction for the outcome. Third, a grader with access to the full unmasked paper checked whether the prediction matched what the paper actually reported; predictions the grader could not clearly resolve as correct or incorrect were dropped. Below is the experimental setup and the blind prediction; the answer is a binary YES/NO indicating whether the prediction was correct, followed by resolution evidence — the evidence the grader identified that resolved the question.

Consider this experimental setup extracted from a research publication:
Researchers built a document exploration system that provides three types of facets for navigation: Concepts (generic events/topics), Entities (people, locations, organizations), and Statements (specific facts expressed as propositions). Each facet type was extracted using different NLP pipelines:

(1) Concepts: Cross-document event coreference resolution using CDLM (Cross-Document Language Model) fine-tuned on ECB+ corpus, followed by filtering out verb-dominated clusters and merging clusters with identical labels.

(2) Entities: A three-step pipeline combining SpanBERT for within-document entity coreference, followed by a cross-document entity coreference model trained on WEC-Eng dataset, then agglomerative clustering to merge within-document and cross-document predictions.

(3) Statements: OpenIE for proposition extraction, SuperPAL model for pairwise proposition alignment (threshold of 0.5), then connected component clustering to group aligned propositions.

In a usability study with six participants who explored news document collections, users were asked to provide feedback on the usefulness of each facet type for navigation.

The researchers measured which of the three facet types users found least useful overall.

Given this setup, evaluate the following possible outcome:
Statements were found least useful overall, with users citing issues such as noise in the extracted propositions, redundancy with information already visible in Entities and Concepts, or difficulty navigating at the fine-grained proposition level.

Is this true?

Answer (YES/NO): NO